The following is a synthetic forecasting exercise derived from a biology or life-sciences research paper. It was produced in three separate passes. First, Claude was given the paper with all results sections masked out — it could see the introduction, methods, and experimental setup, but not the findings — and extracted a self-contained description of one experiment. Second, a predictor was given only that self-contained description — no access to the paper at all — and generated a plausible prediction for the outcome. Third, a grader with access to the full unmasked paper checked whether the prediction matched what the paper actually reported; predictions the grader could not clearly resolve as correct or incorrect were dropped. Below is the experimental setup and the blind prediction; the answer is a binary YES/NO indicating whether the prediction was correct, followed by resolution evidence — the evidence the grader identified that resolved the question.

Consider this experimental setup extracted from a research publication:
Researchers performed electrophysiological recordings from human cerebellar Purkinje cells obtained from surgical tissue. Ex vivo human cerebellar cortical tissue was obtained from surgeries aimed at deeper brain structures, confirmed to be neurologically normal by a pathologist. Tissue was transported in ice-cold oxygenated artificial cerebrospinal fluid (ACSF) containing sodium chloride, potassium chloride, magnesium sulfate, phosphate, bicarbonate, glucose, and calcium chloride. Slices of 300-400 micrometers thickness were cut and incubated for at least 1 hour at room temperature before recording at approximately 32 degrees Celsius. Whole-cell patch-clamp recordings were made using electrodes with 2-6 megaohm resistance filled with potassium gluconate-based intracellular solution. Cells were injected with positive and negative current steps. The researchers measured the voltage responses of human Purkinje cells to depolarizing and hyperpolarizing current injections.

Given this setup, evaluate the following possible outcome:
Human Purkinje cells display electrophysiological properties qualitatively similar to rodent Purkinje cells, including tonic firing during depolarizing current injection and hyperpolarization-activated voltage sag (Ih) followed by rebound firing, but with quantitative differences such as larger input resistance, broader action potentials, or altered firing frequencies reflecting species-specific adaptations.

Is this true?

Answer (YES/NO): NO